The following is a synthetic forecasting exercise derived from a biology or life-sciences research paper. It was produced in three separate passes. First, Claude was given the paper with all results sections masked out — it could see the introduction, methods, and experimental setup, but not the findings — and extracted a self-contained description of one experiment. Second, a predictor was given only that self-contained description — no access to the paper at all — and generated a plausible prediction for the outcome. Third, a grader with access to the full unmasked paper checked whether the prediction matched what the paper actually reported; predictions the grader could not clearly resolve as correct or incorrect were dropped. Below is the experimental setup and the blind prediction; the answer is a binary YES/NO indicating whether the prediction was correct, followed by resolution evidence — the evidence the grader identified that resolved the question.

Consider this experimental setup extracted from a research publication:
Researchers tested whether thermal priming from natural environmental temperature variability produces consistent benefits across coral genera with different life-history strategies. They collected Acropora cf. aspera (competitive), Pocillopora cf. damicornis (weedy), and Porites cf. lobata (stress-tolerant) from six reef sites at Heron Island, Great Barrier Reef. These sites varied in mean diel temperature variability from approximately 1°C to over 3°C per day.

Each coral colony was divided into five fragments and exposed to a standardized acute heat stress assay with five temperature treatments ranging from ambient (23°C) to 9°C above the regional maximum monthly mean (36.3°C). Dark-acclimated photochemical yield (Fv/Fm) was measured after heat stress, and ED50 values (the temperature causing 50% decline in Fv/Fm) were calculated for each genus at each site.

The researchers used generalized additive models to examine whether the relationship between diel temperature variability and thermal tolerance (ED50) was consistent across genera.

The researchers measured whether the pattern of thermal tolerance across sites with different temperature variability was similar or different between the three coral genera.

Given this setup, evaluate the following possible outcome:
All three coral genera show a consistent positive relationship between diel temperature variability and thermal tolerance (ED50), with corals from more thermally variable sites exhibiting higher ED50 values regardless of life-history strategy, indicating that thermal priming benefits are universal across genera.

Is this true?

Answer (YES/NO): NO